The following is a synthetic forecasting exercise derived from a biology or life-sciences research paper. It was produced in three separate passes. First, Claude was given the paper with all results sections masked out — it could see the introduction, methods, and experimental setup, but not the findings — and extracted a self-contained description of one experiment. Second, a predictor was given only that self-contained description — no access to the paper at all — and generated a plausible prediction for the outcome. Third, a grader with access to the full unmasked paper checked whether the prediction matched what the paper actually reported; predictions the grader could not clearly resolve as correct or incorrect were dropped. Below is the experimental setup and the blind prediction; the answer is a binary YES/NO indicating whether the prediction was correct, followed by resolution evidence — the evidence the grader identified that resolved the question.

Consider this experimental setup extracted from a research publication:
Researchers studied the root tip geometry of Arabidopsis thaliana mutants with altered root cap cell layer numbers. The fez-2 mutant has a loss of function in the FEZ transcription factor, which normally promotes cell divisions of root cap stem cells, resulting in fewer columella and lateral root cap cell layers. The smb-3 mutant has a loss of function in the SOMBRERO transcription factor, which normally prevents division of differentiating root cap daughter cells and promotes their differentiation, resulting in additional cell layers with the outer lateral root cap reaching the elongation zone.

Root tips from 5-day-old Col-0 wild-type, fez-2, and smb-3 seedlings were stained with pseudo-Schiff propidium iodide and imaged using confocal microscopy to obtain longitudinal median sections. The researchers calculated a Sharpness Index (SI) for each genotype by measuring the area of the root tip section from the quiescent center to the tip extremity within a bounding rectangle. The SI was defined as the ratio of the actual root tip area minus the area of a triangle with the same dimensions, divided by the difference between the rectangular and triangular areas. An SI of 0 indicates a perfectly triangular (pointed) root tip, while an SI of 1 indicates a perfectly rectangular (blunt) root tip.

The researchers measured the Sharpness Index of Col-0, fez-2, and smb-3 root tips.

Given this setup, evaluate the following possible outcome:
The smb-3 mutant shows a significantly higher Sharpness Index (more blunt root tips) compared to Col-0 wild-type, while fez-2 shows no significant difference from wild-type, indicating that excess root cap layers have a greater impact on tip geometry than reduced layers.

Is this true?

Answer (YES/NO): NO